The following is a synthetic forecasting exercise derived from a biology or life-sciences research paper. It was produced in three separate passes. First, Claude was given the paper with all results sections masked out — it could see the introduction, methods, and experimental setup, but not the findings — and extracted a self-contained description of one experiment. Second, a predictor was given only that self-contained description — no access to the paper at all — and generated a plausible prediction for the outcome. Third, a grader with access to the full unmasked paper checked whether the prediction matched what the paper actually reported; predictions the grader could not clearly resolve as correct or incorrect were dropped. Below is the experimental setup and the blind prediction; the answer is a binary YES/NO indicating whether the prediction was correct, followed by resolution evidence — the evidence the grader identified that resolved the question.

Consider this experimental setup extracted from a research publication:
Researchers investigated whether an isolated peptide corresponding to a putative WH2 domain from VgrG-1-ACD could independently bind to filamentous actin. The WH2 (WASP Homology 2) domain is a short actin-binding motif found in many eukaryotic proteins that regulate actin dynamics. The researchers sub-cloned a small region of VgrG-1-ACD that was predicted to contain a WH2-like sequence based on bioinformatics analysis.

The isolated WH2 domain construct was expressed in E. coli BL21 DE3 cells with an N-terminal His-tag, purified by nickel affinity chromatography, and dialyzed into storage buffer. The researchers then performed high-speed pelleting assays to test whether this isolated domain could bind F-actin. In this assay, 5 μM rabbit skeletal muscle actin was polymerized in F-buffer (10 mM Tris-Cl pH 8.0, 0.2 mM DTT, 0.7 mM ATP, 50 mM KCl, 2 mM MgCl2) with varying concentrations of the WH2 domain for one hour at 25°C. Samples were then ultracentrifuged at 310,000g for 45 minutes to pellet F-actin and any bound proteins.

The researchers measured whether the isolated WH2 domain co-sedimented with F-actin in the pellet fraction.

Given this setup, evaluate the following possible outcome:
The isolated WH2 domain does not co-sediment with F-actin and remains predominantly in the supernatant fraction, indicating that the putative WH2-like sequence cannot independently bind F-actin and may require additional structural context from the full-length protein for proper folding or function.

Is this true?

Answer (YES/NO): NO